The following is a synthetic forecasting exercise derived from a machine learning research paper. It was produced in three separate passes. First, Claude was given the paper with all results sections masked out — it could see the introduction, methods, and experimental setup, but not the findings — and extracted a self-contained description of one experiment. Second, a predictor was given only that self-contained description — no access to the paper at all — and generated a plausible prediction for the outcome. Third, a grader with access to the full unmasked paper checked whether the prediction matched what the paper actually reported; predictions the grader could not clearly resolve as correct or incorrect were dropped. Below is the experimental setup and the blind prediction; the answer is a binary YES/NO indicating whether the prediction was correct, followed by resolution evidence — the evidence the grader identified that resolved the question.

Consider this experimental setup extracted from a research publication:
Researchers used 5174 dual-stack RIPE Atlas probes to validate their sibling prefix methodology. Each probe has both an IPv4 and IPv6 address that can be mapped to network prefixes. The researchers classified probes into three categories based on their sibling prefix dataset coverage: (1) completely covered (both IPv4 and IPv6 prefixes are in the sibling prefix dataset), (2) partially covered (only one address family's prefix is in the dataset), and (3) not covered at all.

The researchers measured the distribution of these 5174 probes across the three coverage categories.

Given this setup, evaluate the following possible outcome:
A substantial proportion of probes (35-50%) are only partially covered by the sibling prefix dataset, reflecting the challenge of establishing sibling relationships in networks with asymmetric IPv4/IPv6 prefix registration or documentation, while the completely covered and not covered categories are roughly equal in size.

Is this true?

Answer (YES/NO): NO